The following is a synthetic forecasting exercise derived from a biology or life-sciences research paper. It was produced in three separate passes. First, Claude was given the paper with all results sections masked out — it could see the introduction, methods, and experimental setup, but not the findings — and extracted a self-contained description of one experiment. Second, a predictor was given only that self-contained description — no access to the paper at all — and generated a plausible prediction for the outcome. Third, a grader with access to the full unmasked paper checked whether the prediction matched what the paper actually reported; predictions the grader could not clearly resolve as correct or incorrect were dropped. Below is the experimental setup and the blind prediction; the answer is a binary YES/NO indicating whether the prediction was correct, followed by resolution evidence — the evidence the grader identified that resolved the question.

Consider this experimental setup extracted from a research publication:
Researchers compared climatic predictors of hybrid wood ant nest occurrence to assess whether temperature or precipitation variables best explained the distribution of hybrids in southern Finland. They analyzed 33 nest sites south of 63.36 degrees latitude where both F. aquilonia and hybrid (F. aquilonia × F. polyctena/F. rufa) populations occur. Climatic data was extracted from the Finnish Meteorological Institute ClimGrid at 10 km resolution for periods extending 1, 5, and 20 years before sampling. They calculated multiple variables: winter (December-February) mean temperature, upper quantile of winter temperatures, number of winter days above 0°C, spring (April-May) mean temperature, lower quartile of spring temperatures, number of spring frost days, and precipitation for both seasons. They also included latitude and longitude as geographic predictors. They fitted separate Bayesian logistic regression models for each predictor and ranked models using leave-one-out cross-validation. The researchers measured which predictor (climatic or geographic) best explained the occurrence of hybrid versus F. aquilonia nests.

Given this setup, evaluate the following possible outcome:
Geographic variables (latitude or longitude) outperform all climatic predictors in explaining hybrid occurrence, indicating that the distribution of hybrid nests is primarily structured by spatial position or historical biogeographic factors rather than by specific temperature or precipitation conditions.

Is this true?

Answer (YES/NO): NO